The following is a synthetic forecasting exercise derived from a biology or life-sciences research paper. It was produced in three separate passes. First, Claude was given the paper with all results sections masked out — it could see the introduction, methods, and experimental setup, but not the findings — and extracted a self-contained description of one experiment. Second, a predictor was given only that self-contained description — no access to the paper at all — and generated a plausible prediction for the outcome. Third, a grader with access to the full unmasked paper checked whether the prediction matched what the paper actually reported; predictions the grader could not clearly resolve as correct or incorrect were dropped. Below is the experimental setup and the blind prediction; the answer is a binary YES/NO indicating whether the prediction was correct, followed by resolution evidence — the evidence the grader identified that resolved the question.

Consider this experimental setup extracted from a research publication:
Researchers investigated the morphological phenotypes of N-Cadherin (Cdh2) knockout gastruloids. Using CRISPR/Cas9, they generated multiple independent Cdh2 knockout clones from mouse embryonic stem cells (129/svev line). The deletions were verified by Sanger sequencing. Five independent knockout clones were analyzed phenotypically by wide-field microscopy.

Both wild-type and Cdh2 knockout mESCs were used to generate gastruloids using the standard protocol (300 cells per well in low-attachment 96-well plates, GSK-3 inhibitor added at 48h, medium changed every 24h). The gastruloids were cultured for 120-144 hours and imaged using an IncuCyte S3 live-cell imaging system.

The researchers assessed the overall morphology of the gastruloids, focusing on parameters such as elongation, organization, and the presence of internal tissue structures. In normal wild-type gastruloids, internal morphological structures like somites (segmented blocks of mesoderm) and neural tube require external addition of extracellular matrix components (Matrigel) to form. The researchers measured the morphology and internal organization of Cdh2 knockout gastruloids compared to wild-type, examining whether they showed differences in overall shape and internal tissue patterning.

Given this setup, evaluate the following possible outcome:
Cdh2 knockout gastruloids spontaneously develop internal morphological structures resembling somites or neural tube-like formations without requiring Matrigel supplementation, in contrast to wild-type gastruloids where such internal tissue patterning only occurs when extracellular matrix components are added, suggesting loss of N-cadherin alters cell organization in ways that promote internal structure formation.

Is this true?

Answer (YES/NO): YES